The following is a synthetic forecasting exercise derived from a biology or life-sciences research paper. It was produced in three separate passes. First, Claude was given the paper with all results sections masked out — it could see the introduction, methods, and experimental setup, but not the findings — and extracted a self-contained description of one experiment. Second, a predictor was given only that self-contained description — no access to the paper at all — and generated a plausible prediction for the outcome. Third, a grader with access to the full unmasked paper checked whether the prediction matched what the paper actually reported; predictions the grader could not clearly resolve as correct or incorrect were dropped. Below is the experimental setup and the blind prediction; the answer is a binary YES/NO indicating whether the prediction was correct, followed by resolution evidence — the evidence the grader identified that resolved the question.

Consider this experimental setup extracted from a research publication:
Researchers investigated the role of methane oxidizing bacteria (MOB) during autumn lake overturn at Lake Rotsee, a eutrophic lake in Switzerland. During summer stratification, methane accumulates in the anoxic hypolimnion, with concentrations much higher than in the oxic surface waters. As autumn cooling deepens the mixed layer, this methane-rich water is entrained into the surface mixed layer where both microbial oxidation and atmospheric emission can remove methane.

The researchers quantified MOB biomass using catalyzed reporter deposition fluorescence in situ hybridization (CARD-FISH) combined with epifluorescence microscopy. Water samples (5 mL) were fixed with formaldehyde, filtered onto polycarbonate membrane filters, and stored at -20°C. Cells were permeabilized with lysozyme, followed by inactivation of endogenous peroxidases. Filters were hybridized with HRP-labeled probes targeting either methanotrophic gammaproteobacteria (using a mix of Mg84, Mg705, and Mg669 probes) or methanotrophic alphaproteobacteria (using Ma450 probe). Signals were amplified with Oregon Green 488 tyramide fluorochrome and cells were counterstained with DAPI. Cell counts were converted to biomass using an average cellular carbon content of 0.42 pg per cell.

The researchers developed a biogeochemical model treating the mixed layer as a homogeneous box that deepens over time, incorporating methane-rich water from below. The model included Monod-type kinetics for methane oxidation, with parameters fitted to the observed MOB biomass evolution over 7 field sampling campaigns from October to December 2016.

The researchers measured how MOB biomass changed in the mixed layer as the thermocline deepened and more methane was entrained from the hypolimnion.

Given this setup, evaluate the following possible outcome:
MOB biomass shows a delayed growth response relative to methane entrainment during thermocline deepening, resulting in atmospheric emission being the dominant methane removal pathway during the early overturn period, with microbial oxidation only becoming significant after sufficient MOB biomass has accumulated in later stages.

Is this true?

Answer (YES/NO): NO